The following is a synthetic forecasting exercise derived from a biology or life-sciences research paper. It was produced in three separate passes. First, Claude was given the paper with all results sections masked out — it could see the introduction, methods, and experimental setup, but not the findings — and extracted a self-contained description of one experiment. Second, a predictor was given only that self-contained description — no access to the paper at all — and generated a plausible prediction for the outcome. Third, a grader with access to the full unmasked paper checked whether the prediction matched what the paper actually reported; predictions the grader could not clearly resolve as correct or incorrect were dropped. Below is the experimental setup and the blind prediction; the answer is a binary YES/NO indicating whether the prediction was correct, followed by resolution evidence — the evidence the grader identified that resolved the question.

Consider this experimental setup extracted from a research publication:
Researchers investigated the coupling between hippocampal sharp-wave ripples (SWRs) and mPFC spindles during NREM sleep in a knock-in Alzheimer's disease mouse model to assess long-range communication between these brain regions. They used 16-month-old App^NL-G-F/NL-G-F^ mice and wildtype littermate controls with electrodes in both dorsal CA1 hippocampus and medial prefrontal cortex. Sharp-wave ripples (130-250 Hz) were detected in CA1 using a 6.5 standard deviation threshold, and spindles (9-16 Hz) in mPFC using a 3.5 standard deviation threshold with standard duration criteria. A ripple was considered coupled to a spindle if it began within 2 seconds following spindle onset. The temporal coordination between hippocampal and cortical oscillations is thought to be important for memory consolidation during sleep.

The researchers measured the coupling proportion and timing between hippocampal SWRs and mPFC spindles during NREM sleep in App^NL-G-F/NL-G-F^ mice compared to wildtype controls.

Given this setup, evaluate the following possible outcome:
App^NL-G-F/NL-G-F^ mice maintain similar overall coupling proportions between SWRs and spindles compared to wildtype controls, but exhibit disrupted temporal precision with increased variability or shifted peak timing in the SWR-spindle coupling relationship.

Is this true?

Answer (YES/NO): NO